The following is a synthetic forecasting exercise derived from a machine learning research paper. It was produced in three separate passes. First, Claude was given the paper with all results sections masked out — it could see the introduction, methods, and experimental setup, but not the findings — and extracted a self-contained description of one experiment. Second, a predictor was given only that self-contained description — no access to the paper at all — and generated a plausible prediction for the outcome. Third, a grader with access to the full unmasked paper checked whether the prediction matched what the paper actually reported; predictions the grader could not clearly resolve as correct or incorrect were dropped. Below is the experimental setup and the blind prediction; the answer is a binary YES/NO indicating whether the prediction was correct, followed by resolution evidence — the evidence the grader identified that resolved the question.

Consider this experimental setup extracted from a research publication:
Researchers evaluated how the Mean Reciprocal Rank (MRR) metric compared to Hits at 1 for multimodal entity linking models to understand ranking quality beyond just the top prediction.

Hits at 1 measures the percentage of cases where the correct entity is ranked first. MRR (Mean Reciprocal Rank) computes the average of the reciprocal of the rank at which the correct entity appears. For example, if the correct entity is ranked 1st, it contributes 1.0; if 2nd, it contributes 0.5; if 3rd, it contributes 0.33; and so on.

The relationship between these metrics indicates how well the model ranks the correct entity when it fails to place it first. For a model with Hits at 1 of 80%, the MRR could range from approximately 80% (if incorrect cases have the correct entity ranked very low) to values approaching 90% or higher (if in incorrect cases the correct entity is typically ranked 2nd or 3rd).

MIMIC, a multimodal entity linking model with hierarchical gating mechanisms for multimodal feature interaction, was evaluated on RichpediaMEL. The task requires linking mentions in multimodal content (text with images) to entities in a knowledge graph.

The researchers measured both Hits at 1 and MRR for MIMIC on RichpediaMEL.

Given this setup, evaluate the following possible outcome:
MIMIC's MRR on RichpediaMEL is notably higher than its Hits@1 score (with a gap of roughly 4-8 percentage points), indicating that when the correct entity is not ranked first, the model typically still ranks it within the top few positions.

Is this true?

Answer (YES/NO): YES